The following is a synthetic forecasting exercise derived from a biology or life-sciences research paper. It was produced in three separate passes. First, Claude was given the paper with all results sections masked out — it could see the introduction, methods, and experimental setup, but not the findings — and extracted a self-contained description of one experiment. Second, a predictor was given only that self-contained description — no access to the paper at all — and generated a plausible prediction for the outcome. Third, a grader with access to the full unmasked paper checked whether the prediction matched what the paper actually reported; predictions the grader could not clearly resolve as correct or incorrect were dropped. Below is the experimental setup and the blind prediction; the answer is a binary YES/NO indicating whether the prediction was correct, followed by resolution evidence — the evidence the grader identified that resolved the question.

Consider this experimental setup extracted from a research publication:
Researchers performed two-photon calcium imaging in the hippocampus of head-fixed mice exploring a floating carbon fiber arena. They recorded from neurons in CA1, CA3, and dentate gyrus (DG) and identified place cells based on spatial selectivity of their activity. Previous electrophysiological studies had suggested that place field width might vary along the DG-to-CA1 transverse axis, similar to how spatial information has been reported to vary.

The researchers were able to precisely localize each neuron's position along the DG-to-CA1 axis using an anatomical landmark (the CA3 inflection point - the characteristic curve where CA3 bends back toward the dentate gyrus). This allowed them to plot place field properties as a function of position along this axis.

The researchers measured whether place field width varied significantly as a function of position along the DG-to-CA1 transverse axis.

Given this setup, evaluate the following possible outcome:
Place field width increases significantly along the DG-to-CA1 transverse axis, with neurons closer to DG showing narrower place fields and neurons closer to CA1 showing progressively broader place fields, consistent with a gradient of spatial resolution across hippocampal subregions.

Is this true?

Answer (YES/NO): NO